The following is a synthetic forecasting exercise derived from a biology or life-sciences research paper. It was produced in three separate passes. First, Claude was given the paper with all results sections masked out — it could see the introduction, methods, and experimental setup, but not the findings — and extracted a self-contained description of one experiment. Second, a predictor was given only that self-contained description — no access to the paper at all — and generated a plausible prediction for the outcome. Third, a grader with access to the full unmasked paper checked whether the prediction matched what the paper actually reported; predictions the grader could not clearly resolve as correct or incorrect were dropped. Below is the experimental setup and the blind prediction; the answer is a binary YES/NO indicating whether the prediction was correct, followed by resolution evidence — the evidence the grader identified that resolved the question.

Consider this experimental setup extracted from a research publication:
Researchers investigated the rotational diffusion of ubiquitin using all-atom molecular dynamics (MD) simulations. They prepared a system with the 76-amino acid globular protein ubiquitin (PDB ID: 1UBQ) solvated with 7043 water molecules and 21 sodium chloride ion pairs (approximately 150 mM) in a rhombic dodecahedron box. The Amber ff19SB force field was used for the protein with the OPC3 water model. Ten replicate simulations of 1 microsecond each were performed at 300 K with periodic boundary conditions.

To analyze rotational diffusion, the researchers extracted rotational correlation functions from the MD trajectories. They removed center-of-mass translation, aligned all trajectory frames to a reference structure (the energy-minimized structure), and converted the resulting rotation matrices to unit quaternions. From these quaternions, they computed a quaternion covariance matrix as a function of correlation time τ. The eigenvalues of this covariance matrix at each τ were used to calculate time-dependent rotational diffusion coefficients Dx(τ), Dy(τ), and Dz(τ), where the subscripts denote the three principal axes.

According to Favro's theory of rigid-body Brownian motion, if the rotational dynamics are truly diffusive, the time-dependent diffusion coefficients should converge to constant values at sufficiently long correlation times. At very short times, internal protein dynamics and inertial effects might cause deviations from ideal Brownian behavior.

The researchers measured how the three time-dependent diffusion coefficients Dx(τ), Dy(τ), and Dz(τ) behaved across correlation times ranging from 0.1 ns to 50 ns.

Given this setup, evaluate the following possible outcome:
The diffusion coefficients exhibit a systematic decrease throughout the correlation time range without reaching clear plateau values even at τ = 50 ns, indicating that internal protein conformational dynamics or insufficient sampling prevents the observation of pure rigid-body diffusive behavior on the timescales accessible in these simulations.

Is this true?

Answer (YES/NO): NO